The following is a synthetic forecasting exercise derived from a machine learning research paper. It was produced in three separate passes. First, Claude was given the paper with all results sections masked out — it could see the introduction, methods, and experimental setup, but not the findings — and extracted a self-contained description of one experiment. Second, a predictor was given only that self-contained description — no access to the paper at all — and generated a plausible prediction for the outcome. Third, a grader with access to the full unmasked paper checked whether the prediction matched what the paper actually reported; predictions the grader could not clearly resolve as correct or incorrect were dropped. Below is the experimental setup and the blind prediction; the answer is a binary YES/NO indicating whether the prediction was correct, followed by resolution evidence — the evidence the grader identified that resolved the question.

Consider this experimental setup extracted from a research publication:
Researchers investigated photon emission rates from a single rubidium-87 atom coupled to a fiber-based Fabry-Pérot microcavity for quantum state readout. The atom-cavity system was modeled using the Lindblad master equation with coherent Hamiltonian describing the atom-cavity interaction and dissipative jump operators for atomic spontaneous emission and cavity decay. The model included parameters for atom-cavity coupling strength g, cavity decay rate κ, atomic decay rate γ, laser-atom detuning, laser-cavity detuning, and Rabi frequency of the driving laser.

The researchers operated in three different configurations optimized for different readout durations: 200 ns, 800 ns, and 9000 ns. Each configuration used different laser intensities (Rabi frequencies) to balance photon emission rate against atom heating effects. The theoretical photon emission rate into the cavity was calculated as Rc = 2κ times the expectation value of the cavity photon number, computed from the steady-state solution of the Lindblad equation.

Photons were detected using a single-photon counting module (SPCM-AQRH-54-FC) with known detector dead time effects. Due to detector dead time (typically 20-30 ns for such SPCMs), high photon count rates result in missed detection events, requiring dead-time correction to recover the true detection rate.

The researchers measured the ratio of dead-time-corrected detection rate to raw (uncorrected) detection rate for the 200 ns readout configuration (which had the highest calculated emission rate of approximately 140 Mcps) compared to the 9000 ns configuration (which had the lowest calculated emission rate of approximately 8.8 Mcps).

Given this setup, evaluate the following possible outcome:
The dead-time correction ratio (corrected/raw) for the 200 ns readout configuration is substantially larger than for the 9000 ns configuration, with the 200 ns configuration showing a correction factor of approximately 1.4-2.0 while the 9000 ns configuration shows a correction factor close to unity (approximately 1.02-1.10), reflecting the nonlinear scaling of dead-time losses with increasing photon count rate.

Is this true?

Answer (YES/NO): NO